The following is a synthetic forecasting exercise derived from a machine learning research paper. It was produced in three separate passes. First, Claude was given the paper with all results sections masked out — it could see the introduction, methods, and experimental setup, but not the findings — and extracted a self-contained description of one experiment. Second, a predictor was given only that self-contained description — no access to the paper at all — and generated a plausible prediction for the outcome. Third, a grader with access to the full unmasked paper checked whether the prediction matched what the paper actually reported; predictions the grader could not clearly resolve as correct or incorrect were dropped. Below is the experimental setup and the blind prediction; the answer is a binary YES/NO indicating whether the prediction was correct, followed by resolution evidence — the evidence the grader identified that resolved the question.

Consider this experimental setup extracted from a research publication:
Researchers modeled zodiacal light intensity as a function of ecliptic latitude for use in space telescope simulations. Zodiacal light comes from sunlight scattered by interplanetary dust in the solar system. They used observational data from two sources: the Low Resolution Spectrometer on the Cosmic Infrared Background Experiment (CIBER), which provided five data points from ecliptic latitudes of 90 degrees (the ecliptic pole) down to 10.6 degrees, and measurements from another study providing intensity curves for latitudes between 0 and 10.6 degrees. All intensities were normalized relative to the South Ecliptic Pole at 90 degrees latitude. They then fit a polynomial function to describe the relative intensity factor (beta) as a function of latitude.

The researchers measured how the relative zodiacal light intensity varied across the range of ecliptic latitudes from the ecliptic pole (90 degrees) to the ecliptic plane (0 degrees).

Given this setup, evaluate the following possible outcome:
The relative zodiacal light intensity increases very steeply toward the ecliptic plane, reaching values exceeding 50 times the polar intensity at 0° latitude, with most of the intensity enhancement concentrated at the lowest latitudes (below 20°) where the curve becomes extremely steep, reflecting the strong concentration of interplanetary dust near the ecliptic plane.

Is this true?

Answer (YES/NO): NO